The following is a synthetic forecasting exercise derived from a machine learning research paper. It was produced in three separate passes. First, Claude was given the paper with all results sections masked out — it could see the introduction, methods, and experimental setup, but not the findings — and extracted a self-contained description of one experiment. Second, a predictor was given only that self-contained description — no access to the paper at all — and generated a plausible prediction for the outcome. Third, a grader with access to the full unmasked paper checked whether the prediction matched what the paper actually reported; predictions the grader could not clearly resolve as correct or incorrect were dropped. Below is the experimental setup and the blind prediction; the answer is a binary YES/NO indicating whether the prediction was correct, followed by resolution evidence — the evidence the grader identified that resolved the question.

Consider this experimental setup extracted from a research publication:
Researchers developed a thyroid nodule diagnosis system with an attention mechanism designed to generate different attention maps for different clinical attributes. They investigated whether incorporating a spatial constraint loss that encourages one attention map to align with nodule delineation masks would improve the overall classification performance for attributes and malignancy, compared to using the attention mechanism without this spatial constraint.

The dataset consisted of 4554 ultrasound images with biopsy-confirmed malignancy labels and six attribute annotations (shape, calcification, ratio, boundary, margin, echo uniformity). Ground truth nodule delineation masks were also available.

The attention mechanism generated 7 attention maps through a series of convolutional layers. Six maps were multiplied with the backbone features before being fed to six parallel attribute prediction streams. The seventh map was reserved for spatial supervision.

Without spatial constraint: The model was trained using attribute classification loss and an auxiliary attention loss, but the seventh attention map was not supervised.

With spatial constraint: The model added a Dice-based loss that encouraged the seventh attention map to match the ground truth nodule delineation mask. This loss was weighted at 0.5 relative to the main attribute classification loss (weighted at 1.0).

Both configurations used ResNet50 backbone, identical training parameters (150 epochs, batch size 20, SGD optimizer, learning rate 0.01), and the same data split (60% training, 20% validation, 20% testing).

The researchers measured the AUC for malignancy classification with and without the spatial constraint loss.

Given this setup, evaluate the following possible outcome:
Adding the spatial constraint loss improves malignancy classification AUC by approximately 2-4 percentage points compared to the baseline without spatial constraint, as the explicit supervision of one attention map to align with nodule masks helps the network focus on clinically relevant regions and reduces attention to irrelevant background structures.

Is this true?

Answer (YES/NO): YES